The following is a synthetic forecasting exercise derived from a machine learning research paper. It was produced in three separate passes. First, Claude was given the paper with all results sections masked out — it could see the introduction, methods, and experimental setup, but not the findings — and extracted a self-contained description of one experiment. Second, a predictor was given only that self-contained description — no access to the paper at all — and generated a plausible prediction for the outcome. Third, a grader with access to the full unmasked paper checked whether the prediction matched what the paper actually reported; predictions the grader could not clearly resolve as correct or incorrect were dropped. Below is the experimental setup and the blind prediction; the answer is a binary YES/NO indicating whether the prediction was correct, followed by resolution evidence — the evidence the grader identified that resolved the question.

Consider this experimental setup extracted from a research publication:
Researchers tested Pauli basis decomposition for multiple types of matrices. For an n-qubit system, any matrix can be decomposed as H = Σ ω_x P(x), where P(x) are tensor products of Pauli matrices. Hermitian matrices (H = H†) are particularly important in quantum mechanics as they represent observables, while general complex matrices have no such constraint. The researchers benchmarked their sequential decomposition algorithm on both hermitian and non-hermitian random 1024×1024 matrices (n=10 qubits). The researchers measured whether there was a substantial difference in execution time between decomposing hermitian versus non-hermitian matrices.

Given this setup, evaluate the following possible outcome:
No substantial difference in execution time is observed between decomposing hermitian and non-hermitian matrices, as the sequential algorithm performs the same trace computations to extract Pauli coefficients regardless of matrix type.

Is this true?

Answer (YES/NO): YES